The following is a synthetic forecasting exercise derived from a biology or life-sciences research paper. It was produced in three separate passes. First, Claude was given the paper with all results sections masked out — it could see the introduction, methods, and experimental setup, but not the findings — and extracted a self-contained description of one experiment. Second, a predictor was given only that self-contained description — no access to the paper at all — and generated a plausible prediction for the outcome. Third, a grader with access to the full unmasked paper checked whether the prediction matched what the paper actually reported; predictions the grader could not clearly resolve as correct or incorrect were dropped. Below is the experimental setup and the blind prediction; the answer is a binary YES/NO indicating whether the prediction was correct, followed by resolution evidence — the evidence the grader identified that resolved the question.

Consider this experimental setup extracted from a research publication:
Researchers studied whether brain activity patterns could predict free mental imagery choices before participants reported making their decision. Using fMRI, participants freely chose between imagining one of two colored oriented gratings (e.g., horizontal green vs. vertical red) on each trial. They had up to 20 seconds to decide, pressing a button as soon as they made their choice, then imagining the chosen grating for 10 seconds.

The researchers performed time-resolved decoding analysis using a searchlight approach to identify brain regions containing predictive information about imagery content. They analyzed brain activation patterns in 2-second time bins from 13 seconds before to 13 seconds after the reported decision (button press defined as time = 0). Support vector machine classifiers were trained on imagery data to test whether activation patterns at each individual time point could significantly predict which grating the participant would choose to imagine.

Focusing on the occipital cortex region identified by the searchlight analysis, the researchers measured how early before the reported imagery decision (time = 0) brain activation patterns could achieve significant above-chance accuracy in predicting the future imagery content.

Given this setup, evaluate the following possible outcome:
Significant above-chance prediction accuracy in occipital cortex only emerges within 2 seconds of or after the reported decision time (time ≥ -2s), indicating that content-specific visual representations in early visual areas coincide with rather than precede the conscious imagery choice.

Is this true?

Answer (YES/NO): NO